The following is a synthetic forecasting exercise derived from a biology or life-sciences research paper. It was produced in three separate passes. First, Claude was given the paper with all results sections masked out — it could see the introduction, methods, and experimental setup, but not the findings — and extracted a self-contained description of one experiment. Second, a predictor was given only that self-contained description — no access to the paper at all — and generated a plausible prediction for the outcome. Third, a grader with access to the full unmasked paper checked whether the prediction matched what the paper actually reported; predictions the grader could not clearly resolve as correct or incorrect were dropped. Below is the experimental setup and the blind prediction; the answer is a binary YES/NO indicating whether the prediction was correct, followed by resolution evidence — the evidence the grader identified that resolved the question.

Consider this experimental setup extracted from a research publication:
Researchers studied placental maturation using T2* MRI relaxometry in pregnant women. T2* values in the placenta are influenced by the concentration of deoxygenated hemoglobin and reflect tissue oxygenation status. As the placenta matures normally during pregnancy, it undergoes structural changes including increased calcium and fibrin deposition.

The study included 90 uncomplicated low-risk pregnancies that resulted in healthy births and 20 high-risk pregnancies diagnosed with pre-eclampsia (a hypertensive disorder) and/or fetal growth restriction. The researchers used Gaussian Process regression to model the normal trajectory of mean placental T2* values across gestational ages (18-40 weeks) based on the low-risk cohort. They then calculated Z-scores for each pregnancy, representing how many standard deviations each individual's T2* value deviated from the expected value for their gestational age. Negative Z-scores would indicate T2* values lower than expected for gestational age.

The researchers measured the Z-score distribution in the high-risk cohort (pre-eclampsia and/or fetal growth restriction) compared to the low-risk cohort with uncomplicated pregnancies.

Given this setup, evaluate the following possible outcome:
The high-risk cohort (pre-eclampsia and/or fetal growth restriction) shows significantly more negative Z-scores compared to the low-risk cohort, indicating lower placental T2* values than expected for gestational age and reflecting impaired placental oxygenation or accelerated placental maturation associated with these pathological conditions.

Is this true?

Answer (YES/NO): YES